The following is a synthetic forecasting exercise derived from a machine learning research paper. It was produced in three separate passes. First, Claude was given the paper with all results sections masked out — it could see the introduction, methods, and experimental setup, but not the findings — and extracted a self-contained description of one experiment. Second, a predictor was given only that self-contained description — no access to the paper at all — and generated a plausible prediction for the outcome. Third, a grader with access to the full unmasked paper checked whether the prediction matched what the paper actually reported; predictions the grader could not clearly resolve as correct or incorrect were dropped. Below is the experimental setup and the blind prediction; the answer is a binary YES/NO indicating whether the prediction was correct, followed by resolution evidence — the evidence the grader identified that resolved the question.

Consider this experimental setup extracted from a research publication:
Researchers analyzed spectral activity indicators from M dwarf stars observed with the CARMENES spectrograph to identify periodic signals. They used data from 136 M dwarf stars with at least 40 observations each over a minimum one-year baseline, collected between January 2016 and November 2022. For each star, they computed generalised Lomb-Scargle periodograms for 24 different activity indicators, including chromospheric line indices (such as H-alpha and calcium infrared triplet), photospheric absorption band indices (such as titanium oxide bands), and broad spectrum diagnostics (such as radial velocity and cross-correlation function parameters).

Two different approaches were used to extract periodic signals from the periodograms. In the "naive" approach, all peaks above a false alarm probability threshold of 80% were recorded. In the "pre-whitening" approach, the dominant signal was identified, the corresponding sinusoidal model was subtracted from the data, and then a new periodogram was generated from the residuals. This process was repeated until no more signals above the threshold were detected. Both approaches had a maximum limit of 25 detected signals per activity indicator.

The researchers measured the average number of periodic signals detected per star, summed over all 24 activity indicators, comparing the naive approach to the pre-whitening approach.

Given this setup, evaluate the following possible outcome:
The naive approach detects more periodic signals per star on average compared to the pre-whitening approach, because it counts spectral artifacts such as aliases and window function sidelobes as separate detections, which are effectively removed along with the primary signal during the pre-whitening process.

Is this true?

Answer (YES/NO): YES